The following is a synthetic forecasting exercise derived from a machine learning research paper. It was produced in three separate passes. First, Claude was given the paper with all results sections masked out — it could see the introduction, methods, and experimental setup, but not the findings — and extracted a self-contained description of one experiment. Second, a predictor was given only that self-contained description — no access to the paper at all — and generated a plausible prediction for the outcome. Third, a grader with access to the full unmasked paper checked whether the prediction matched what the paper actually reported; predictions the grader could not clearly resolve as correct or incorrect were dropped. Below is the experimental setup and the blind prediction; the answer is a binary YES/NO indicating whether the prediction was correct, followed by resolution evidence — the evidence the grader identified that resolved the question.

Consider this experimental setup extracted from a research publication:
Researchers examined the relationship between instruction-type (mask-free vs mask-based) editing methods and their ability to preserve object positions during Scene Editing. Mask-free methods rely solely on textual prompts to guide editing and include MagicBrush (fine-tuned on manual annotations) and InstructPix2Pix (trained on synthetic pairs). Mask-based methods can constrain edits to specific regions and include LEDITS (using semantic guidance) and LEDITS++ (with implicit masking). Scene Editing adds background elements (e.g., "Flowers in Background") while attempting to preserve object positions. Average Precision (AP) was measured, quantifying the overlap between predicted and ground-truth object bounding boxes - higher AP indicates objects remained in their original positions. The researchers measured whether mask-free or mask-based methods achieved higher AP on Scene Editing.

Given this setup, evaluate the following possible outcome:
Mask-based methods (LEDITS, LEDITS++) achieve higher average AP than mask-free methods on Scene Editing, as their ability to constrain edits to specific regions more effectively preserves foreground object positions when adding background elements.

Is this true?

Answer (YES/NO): NO